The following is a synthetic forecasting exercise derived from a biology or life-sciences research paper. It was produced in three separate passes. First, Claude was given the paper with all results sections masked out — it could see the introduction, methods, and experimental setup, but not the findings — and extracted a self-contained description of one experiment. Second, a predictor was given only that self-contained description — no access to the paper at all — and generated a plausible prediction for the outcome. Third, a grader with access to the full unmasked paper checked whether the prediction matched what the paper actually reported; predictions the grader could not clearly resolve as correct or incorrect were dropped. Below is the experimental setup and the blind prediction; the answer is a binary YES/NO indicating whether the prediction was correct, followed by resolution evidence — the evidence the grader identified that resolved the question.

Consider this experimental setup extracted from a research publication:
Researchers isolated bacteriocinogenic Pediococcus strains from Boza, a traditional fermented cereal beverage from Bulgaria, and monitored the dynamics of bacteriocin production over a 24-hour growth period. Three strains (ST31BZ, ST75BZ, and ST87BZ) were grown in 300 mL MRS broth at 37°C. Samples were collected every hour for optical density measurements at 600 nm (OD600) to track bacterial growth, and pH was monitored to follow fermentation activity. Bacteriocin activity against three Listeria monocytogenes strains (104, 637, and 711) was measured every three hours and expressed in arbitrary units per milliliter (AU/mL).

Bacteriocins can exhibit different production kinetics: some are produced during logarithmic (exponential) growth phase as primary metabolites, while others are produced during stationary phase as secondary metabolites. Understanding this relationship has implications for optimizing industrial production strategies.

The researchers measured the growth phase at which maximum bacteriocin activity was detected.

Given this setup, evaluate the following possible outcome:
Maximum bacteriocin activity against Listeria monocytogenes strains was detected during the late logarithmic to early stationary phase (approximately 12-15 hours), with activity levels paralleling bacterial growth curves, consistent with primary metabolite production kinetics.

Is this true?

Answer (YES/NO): YES